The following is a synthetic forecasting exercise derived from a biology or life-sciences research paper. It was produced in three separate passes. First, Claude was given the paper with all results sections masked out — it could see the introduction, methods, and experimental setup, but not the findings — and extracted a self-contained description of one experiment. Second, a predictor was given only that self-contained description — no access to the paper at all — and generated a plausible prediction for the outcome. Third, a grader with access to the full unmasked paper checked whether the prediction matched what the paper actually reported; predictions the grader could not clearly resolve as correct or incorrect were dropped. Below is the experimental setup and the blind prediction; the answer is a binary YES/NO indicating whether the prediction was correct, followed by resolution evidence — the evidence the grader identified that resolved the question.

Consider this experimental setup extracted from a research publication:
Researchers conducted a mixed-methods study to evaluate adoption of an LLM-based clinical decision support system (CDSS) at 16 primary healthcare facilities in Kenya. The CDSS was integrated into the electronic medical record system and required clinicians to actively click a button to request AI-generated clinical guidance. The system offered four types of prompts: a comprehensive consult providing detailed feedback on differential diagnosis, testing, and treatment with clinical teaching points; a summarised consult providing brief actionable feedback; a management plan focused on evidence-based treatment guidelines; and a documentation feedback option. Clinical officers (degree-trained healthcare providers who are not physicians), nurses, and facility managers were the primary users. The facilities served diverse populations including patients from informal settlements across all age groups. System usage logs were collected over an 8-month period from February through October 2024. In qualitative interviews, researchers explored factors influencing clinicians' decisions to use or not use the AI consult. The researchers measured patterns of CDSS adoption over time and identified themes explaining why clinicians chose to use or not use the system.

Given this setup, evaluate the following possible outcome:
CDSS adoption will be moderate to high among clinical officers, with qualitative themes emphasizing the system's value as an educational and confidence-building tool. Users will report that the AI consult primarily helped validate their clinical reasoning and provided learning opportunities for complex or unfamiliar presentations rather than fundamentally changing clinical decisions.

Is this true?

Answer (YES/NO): NO